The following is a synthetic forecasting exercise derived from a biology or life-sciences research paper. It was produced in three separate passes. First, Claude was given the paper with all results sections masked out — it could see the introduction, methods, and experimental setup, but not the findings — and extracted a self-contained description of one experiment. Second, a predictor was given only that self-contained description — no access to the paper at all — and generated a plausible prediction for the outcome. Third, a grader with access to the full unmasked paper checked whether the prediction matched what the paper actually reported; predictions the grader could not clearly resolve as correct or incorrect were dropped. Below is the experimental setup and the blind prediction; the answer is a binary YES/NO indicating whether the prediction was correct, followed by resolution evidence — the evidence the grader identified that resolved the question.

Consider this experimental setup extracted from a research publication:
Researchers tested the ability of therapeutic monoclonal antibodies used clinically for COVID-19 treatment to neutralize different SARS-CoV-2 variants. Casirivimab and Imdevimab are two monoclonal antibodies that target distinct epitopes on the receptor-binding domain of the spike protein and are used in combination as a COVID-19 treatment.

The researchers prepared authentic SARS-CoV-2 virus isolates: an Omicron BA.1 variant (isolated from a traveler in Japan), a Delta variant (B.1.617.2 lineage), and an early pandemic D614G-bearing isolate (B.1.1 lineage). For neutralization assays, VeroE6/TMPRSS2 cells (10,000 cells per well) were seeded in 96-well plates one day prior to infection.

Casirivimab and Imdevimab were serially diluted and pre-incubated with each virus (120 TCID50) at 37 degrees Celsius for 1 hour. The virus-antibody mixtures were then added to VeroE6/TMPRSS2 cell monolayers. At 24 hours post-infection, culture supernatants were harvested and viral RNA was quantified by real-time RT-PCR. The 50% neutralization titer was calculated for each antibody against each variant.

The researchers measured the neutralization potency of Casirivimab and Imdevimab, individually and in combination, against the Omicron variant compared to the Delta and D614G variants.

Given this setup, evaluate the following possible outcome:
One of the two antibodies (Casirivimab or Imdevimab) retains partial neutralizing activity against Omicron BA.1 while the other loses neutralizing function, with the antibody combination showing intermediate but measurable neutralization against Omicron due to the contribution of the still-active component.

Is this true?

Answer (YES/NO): NO